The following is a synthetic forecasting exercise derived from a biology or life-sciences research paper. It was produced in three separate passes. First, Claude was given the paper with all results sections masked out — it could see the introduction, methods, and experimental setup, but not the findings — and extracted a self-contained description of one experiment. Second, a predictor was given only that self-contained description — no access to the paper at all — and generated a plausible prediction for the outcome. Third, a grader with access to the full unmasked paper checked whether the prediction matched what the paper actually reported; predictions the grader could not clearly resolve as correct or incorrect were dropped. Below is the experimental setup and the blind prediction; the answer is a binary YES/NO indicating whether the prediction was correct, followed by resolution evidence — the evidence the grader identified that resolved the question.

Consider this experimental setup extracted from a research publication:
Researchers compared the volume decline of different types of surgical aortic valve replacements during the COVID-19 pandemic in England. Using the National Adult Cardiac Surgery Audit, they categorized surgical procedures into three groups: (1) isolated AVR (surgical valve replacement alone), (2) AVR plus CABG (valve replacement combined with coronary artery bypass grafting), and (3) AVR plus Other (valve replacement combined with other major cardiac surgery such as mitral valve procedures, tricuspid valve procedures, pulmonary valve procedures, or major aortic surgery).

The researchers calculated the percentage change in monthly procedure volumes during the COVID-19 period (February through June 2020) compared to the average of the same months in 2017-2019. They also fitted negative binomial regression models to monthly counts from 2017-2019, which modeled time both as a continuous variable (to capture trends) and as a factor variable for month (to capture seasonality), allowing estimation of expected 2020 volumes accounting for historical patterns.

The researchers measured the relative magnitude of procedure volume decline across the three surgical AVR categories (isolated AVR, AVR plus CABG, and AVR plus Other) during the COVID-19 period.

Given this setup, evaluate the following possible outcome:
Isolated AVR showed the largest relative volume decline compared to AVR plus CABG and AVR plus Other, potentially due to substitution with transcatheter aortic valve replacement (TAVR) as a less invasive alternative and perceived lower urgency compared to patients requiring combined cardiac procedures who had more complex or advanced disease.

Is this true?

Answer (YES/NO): NO